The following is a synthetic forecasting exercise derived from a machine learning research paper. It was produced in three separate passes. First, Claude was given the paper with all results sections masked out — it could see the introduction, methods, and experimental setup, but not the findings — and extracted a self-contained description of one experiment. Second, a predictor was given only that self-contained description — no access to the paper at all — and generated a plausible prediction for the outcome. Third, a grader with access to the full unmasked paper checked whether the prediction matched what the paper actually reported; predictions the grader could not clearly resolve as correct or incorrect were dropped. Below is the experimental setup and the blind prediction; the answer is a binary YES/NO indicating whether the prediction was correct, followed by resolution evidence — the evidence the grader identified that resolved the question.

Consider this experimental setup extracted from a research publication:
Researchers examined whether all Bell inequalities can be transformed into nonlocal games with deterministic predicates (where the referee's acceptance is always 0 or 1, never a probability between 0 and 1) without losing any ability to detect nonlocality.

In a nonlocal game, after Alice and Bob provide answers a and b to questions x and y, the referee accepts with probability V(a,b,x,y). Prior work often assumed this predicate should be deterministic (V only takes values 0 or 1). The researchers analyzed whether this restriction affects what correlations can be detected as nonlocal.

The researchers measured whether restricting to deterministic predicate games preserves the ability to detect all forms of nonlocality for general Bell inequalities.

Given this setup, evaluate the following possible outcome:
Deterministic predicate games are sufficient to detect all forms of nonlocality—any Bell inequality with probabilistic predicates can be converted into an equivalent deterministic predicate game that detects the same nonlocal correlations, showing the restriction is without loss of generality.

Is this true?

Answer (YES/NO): NO